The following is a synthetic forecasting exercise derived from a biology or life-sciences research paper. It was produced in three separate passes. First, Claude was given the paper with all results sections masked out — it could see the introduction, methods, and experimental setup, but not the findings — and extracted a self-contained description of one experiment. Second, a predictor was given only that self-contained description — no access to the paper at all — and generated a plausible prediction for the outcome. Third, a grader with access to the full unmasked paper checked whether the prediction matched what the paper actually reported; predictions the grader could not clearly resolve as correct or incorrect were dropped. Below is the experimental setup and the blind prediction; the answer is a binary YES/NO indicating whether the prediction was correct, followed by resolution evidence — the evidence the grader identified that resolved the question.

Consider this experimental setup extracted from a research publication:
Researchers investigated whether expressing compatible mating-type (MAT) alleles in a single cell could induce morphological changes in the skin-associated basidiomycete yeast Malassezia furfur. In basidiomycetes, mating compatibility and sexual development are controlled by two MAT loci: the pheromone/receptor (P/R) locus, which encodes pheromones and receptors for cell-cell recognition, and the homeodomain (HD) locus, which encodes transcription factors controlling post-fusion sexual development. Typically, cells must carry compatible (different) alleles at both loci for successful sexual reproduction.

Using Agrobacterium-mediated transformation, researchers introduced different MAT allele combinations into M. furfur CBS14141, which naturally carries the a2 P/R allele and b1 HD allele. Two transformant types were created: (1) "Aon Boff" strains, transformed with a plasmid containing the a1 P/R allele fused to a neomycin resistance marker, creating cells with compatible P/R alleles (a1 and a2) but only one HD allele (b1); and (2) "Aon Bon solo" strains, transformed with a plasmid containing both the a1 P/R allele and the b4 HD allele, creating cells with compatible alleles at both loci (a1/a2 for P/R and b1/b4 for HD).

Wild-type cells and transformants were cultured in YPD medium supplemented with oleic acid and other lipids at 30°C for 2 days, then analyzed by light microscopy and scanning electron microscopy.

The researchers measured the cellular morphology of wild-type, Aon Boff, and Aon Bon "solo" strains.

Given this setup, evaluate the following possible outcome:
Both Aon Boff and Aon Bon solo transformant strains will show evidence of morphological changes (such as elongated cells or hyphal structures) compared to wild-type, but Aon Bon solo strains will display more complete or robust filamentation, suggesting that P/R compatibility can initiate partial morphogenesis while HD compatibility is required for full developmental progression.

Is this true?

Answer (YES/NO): NO